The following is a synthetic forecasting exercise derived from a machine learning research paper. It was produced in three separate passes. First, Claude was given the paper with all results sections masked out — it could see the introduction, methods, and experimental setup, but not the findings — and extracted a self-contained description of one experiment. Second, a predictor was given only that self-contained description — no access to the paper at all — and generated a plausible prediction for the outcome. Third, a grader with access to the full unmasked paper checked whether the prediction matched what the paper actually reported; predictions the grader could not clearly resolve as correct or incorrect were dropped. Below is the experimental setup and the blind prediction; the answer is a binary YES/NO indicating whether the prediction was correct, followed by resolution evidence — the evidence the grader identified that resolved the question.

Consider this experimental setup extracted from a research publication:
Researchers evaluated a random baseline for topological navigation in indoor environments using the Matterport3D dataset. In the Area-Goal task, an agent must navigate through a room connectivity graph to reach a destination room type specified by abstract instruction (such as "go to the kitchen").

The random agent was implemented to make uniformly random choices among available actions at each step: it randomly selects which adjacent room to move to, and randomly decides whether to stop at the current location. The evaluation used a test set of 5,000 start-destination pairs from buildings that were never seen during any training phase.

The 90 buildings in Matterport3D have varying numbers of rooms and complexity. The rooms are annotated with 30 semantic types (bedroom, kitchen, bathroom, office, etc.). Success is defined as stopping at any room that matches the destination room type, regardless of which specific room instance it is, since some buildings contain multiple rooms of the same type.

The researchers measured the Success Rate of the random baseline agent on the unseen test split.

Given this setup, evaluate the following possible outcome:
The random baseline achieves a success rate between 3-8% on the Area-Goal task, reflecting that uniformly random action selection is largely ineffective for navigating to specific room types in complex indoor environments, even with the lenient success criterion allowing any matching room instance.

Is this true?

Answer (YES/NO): NO